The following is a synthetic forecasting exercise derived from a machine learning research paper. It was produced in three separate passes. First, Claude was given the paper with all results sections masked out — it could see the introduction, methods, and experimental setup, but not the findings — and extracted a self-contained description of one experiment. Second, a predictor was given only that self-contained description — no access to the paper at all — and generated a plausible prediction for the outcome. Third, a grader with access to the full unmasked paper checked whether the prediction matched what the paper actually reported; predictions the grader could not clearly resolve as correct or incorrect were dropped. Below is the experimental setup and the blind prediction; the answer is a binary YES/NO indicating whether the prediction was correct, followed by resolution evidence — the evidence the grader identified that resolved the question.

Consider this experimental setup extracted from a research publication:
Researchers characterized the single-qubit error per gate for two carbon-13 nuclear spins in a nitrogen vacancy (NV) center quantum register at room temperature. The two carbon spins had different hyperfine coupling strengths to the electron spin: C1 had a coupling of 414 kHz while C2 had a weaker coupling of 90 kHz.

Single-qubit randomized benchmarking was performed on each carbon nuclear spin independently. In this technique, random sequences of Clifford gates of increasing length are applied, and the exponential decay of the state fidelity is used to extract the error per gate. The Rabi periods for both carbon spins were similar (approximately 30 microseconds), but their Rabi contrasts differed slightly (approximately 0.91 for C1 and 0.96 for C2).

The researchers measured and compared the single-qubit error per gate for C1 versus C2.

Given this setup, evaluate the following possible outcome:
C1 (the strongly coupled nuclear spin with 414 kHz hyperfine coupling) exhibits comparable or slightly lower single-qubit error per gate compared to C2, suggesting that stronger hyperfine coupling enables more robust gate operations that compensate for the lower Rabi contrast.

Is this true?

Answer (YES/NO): NO